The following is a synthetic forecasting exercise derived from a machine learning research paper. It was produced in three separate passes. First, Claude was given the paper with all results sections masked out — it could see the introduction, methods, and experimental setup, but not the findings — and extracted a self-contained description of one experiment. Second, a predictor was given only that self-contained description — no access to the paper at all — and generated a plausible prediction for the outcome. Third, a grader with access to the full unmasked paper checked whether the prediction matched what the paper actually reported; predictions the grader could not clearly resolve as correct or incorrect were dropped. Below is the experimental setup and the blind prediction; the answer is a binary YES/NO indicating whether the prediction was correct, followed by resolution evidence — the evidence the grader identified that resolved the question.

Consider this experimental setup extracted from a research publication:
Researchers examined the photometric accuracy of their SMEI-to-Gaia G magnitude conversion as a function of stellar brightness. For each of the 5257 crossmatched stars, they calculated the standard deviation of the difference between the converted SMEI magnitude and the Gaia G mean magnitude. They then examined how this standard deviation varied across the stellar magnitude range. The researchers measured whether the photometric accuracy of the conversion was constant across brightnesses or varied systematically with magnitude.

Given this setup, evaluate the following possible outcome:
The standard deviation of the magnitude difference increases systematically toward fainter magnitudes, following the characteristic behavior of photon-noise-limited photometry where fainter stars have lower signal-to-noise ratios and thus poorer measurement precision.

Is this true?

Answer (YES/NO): NO